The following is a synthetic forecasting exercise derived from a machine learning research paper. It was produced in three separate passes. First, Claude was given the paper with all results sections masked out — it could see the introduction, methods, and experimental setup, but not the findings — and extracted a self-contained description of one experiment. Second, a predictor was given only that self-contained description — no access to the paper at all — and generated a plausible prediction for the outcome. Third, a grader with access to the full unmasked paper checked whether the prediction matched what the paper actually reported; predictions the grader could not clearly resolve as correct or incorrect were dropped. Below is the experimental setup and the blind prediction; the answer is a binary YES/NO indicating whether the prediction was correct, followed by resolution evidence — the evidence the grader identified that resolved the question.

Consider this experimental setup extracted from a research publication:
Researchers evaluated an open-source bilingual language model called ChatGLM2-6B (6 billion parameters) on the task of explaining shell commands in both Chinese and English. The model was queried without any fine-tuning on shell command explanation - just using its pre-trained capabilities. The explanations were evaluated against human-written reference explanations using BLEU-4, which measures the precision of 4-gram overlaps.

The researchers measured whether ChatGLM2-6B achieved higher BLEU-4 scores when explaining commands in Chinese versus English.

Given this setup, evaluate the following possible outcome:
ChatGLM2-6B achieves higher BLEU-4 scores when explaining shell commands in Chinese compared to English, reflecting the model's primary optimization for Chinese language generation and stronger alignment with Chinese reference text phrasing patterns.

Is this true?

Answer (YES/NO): NO